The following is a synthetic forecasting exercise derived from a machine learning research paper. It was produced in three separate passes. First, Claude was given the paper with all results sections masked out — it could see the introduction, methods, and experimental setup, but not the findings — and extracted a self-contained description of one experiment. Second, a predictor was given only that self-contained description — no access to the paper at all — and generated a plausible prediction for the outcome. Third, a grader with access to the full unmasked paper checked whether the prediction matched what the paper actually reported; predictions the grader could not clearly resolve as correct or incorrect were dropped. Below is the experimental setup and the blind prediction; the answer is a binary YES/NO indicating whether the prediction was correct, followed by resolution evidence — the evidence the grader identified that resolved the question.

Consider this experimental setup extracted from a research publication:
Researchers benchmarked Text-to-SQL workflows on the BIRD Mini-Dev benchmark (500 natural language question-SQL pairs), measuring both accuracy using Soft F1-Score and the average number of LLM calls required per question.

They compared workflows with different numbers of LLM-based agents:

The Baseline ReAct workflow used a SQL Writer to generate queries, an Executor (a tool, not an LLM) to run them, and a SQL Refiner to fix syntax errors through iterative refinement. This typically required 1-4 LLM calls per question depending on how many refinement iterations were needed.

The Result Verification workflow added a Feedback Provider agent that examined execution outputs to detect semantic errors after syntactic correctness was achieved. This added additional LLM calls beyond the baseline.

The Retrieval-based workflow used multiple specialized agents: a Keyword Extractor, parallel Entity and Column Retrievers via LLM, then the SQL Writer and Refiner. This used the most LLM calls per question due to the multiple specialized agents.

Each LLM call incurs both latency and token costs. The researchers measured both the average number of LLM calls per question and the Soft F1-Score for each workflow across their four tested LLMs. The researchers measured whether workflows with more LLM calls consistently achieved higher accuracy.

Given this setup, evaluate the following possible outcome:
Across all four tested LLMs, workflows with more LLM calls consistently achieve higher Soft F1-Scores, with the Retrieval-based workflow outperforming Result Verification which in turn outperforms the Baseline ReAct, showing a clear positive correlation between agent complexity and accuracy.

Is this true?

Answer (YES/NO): NO